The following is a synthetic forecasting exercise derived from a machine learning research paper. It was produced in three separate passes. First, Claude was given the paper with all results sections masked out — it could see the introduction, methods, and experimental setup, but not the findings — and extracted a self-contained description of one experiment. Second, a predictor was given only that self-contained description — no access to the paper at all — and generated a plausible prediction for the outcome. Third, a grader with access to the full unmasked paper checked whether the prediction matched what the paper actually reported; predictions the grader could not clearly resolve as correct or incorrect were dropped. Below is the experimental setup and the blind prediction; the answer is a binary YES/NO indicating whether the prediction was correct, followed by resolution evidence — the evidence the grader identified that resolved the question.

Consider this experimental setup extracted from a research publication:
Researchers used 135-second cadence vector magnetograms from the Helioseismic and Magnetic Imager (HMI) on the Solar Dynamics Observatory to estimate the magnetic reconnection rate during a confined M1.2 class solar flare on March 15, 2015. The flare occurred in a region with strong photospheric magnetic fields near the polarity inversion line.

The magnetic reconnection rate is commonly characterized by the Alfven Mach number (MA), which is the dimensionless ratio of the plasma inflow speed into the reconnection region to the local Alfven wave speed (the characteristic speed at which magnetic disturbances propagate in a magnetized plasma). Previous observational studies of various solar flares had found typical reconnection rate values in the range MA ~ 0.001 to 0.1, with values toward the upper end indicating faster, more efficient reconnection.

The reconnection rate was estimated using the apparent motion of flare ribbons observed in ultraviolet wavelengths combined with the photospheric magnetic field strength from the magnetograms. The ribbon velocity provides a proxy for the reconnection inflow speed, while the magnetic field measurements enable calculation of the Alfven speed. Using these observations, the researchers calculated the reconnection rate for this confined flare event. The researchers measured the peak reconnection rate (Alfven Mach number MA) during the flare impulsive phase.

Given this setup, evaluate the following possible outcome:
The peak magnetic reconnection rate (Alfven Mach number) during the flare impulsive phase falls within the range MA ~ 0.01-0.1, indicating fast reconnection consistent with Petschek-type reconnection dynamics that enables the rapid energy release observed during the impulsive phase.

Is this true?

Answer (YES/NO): YES